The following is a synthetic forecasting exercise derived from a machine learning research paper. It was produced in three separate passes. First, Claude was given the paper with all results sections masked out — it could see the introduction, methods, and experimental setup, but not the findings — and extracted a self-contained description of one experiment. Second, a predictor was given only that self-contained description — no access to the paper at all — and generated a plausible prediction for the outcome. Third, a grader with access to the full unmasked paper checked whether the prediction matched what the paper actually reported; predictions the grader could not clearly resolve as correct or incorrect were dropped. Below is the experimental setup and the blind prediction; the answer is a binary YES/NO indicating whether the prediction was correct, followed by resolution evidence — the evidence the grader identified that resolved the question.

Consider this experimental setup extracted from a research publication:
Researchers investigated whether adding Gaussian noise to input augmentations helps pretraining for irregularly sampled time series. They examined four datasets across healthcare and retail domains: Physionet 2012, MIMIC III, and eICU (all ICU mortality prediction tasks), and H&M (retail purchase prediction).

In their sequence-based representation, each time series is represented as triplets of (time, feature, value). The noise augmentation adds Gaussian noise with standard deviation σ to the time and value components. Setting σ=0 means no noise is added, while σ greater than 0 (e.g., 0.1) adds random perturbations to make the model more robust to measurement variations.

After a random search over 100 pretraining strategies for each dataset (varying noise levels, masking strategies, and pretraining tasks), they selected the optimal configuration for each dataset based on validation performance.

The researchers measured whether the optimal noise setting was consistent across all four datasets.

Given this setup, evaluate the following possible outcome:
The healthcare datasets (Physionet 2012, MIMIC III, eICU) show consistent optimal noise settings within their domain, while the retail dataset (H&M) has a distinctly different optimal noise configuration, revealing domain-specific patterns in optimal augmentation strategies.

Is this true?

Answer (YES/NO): NO